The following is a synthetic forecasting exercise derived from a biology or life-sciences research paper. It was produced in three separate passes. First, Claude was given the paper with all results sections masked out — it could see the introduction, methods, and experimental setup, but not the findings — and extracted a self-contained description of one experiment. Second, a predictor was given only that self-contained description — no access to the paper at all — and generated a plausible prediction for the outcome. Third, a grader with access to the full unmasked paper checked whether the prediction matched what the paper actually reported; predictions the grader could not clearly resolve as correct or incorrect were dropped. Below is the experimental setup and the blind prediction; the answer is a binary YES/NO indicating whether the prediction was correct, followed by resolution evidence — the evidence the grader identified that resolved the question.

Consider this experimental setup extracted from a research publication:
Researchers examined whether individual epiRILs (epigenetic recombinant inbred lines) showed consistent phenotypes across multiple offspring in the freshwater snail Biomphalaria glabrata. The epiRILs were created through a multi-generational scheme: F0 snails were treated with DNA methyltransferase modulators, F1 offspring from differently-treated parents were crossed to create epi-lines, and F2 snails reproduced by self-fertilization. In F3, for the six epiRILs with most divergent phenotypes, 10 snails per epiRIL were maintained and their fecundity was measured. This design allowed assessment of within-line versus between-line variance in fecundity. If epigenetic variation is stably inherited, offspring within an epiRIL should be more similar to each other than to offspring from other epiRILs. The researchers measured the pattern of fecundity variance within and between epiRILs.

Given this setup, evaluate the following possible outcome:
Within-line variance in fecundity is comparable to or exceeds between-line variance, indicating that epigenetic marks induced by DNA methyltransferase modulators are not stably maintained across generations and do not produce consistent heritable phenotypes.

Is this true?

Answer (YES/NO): NO